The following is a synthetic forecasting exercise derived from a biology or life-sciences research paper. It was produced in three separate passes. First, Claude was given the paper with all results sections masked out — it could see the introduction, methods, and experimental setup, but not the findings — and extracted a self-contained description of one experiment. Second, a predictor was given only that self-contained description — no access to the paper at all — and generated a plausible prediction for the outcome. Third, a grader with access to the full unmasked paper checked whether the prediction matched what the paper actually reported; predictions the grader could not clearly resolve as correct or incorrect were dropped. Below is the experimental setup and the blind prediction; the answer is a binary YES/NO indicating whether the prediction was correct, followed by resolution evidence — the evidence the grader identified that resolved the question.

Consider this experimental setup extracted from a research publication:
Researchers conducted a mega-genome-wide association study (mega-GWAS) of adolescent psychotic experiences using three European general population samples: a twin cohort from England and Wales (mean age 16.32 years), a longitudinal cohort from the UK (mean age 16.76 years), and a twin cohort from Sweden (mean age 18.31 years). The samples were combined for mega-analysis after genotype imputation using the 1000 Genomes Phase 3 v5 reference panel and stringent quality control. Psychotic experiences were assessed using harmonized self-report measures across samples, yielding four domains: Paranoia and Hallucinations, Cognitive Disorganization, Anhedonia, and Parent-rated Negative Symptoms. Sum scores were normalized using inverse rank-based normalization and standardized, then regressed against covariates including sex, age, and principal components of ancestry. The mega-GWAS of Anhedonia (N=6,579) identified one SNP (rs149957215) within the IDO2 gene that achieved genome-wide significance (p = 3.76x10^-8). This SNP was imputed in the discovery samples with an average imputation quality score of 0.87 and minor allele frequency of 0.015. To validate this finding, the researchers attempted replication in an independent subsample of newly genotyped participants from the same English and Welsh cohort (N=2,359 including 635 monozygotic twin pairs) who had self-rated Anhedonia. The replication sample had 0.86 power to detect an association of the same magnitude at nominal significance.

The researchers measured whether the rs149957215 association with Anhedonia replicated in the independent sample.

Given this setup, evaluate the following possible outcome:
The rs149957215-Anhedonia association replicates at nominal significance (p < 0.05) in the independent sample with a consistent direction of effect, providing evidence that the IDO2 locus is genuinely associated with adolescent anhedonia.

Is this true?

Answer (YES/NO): NO